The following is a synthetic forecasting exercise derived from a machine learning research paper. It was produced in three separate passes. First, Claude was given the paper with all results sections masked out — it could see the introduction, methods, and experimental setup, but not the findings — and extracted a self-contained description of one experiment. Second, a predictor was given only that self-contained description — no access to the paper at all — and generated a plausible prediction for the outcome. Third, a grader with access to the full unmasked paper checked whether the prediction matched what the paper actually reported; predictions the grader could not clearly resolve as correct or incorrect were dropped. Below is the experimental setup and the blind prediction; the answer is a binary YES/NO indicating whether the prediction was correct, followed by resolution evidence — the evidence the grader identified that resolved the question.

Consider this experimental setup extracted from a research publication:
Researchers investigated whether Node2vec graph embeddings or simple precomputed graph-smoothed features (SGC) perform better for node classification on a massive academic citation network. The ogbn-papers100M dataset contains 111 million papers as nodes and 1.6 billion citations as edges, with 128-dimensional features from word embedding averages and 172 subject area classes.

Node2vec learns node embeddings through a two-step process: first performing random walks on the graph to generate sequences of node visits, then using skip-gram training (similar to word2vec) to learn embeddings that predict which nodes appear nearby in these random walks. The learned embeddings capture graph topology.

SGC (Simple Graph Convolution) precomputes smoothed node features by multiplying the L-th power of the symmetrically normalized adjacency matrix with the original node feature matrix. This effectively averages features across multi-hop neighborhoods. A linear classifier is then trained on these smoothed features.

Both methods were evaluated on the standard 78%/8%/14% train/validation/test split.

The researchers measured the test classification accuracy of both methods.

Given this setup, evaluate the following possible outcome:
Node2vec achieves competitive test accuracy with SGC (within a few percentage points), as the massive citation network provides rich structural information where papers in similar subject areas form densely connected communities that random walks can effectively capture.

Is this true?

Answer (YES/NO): NO